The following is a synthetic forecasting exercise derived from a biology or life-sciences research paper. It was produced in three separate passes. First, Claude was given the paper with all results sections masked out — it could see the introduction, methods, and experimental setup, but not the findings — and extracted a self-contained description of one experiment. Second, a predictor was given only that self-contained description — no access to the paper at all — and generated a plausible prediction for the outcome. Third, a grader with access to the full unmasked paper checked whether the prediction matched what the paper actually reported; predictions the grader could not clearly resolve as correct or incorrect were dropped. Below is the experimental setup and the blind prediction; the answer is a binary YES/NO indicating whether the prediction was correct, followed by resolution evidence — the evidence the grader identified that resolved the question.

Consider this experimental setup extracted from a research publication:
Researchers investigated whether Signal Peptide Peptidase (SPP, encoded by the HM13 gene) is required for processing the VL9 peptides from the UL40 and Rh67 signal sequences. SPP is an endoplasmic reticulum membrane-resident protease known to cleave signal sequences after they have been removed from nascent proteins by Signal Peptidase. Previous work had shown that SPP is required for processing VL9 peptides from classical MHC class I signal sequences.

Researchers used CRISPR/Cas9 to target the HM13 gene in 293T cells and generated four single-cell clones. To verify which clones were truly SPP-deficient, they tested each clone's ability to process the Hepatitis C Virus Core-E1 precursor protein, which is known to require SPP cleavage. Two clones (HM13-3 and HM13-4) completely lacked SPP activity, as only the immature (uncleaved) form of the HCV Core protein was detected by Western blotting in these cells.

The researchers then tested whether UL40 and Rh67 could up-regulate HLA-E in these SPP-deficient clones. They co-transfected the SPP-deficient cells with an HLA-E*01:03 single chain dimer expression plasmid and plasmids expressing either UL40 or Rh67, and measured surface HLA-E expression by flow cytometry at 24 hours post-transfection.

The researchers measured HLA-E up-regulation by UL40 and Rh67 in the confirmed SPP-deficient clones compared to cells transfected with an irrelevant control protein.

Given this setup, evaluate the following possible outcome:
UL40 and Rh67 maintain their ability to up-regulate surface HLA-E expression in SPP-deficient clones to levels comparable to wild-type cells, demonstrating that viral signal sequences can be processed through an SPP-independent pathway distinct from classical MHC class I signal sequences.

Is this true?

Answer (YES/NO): NO